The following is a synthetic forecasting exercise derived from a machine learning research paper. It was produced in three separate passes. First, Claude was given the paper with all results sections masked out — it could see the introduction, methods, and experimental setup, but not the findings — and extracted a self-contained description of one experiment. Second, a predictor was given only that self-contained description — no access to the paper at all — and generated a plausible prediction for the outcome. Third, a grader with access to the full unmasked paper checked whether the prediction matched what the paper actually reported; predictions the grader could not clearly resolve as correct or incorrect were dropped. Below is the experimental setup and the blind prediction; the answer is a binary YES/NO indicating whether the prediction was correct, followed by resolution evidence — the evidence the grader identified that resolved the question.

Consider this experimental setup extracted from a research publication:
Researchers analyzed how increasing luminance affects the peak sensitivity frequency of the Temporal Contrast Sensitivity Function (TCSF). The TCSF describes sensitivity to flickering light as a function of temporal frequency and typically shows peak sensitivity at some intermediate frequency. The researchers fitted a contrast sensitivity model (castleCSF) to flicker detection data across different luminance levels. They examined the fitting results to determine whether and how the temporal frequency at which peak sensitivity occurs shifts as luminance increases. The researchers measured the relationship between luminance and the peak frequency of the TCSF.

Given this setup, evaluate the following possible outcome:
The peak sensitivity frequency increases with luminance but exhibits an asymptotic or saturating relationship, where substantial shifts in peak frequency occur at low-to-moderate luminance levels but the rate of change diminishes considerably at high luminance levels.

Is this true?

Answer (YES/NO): NO